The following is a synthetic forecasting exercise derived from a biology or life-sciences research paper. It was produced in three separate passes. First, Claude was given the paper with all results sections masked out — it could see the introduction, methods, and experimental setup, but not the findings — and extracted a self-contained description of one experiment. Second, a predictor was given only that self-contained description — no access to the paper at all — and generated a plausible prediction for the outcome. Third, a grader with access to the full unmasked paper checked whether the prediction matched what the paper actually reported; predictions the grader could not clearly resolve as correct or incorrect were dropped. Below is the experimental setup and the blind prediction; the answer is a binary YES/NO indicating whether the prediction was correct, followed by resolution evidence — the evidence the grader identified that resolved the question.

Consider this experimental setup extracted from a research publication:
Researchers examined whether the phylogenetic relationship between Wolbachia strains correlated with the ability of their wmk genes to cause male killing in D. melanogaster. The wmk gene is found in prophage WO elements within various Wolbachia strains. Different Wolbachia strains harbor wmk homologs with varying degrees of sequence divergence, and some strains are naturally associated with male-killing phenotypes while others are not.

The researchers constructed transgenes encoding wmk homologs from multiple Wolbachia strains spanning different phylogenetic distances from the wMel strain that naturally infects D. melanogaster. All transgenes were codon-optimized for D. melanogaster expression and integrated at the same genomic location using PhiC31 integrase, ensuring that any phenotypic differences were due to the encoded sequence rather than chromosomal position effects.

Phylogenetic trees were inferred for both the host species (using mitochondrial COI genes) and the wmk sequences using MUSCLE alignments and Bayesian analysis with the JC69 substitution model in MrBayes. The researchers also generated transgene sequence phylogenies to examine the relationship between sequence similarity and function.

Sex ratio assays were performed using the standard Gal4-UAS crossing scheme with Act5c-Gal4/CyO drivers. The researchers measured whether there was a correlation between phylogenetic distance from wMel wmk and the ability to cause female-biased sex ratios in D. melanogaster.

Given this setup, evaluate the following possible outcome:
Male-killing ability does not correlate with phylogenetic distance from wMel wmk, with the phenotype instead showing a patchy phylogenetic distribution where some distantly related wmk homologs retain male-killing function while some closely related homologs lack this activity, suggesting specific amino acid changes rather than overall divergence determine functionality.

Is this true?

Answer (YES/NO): NO